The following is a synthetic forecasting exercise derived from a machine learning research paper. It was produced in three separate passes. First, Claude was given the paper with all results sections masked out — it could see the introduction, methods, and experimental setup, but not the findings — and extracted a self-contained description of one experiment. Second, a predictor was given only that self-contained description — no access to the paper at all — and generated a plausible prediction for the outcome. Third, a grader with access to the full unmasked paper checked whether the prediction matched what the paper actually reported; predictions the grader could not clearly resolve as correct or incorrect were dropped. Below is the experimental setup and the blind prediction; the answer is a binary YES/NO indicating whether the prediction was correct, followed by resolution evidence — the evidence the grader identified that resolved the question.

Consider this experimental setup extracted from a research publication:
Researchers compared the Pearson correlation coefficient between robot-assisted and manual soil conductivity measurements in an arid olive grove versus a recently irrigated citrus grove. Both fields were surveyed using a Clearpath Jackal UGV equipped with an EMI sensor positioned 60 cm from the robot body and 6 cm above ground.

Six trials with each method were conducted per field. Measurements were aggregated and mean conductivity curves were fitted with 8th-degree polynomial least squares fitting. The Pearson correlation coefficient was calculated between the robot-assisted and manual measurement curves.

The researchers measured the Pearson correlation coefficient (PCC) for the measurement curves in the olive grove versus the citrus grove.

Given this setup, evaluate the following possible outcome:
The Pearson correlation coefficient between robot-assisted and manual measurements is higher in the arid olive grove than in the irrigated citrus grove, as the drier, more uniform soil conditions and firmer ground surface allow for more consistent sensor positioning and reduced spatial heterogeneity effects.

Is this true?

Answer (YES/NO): YES